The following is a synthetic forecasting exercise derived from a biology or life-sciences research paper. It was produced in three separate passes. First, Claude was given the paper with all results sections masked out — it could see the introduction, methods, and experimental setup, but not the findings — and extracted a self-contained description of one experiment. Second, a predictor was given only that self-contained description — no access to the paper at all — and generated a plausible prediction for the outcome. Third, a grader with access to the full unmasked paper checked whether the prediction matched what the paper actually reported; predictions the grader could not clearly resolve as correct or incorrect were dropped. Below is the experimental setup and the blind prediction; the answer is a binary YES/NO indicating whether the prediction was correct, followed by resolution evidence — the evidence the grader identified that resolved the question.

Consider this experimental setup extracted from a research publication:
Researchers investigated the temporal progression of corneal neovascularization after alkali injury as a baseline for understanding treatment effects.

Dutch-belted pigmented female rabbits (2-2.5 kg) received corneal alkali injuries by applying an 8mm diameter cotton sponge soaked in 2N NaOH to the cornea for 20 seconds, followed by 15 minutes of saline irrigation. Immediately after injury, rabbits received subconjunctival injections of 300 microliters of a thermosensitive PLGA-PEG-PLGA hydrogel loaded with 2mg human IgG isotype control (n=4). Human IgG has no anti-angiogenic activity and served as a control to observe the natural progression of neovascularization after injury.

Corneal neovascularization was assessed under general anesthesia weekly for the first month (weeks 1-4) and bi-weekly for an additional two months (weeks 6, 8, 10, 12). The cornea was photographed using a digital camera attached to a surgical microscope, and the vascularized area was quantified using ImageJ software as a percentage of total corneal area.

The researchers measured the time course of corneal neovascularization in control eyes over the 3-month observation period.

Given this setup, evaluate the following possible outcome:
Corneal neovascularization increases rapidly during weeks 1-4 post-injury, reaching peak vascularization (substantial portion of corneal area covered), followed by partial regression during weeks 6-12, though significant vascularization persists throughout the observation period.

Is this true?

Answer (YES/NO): NO